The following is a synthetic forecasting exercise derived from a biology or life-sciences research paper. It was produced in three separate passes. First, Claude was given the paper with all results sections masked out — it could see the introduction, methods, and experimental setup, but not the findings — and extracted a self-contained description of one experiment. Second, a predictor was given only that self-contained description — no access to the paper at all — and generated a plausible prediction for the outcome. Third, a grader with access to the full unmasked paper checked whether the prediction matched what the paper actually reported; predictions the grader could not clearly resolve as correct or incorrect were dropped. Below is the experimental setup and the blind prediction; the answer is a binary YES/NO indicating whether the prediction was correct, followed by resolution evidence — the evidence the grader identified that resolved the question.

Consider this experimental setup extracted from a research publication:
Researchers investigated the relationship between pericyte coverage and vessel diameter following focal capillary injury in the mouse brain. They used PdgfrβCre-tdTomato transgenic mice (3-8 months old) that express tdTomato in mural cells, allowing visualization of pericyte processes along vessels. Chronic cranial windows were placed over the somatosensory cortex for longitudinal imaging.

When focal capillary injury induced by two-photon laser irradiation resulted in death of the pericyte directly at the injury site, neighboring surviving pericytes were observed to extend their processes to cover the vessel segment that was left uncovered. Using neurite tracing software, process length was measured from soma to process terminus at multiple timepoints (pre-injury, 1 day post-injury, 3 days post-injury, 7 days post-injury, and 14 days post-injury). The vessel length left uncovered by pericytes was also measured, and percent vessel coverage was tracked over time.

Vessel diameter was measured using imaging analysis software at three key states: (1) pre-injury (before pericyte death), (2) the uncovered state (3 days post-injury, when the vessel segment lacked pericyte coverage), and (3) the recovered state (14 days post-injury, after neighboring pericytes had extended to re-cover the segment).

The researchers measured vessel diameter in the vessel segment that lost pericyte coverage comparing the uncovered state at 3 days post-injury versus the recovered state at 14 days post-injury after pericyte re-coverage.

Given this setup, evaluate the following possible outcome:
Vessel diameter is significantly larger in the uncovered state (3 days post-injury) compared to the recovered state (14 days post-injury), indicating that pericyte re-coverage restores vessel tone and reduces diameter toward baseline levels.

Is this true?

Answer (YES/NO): YES